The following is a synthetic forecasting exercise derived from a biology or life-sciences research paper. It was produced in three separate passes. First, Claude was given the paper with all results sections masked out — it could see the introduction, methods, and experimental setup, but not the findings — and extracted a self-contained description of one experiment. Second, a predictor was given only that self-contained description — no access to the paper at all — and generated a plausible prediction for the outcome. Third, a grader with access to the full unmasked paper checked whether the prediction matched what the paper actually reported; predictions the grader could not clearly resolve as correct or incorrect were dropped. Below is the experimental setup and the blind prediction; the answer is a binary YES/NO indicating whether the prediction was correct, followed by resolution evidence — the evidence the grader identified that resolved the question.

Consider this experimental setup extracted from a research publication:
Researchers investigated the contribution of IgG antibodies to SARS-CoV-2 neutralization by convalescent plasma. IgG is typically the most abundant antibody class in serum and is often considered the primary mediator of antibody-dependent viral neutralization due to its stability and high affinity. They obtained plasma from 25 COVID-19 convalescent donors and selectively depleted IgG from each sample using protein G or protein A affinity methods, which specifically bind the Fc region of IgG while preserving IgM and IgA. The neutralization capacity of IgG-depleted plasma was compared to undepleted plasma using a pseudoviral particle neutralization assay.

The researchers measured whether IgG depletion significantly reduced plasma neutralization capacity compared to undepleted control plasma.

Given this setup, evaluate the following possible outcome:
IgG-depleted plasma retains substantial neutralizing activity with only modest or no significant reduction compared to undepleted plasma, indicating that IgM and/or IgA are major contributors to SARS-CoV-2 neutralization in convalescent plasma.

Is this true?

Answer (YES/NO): NO